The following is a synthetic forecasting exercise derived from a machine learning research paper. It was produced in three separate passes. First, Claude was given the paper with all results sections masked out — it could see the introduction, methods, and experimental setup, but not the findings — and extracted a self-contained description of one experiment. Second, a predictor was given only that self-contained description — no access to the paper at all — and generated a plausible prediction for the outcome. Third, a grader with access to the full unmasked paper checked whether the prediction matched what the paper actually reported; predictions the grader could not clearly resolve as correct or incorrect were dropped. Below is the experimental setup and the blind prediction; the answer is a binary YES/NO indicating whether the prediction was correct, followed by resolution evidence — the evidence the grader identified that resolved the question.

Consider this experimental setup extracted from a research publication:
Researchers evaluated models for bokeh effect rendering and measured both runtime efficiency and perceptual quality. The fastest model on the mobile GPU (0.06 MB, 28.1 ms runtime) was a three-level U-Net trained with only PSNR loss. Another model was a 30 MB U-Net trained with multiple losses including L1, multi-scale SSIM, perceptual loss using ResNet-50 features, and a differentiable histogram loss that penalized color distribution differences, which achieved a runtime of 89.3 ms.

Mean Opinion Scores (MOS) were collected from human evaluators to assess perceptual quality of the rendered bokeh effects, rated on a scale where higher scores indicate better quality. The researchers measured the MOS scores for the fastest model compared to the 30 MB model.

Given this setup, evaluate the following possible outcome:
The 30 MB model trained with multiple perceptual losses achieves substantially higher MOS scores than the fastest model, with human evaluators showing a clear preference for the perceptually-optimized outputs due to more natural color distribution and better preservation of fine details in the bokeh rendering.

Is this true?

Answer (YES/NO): YES